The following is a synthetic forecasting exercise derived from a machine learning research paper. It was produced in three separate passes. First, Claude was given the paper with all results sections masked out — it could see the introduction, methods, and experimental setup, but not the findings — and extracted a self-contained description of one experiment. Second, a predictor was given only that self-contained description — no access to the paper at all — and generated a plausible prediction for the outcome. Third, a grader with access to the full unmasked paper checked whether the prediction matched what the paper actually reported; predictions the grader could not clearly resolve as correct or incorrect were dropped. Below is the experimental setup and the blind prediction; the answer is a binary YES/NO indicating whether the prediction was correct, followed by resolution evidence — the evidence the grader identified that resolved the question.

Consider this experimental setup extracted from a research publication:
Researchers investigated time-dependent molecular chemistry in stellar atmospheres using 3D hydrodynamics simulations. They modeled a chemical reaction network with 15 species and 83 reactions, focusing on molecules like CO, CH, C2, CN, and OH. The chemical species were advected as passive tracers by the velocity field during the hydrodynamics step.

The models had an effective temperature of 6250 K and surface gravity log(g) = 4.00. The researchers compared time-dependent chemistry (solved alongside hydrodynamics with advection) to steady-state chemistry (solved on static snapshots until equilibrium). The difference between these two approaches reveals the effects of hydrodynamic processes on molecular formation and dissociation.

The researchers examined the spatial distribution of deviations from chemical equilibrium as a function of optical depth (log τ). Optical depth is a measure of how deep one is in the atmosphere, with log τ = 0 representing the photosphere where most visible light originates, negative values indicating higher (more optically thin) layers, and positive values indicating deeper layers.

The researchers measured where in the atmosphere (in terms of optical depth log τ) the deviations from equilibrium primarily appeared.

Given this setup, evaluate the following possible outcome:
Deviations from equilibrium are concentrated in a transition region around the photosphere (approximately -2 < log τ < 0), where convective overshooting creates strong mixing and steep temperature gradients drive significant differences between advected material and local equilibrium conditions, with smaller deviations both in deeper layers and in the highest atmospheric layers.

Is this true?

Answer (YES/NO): NO